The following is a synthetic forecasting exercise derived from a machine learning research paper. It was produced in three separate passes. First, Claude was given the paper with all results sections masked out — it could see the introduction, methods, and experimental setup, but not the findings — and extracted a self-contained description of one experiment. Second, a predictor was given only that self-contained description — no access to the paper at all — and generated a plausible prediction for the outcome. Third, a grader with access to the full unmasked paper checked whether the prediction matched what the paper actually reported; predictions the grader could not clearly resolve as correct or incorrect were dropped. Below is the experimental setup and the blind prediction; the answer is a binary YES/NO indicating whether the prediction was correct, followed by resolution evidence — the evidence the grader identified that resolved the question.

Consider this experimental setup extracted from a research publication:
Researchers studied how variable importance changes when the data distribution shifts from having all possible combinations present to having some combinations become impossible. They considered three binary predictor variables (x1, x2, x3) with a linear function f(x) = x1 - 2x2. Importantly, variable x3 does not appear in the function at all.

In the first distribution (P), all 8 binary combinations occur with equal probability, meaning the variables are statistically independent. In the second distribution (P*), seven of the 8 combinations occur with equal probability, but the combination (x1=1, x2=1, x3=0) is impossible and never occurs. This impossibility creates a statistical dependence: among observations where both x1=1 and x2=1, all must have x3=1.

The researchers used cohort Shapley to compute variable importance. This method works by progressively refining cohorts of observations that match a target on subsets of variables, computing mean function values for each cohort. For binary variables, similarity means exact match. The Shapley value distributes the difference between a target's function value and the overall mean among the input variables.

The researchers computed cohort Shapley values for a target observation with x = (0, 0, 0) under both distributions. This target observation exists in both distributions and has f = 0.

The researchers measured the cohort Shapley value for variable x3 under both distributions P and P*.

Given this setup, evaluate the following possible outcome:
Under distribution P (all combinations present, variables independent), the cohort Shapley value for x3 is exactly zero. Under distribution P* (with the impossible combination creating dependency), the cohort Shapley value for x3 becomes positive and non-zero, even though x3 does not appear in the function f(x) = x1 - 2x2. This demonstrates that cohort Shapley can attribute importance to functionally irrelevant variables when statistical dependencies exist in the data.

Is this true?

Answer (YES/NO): YES